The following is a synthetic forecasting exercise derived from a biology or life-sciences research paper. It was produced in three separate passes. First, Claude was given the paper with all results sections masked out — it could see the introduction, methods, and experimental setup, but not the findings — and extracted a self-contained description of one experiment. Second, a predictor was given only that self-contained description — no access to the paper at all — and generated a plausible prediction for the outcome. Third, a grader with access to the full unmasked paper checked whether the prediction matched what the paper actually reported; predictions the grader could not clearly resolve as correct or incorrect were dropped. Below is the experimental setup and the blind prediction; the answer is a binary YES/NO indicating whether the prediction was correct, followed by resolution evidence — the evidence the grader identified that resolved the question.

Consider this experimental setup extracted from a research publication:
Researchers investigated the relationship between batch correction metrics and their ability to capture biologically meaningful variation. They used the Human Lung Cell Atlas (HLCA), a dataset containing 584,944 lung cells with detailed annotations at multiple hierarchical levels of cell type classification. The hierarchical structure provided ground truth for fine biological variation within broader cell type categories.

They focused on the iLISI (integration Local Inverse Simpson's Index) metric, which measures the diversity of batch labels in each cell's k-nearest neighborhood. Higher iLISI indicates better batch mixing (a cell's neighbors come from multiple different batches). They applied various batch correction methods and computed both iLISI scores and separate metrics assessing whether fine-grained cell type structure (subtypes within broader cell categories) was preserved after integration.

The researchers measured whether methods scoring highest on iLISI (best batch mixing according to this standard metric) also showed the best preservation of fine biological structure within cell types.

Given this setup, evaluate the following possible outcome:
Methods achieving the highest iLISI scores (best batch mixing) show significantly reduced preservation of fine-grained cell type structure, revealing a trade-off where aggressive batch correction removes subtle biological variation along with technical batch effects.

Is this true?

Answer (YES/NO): YES